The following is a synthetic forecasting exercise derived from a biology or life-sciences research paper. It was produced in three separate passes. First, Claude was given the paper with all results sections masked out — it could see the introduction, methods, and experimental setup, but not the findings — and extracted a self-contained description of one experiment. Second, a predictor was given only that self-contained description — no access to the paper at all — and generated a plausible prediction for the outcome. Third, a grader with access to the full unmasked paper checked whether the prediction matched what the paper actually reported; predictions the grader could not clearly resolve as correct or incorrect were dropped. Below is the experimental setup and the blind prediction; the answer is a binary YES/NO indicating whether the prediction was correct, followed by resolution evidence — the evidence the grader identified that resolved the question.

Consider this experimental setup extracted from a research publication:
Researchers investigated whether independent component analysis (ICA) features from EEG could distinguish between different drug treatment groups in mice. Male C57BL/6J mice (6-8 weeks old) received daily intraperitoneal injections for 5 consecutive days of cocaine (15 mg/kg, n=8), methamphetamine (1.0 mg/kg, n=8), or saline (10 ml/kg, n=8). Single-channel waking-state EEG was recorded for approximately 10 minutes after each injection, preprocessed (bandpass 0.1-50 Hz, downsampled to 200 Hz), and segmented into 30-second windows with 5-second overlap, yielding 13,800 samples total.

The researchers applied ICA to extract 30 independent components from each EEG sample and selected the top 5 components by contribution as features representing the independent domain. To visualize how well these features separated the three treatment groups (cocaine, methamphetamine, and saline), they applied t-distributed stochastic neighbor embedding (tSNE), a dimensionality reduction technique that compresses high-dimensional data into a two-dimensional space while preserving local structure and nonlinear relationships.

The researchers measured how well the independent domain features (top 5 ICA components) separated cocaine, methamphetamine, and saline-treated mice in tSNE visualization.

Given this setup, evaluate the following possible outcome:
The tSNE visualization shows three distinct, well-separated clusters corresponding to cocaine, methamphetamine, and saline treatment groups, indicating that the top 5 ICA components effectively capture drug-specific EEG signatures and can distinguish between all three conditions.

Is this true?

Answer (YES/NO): NO